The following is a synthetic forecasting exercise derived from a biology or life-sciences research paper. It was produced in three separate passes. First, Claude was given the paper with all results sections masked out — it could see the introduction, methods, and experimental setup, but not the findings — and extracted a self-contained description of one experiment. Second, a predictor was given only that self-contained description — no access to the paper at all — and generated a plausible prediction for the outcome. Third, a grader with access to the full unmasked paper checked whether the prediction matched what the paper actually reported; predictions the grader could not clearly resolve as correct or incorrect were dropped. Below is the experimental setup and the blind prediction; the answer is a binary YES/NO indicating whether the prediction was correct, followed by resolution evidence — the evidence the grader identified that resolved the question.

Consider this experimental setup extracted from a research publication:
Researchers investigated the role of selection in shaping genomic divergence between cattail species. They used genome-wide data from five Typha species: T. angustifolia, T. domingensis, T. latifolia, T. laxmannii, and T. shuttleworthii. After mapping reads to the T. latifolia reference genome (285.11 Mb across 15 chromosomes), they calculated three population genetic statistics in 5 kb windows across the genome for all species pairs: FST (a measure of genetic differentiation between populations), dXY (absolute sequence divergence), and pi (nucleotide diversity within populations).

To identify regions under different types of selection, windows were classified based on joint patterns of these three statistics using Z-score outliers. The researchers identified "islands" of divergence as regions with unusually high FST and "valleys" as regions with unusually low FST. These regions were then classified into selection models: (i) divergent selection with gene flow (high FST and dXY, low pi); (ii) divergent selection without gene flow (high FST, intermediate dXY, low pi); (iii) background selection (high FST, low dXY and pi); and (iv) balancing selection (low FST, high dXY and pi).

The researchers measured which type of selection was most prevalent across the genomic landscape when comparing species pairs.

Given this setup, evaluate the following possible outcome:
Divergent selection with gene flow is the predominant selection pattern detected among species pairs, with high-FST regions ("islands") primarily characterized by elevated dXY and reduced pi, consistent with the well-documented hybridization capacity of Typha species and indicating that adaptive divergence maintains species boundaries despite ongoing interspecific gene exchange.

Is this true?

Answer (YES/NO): NO